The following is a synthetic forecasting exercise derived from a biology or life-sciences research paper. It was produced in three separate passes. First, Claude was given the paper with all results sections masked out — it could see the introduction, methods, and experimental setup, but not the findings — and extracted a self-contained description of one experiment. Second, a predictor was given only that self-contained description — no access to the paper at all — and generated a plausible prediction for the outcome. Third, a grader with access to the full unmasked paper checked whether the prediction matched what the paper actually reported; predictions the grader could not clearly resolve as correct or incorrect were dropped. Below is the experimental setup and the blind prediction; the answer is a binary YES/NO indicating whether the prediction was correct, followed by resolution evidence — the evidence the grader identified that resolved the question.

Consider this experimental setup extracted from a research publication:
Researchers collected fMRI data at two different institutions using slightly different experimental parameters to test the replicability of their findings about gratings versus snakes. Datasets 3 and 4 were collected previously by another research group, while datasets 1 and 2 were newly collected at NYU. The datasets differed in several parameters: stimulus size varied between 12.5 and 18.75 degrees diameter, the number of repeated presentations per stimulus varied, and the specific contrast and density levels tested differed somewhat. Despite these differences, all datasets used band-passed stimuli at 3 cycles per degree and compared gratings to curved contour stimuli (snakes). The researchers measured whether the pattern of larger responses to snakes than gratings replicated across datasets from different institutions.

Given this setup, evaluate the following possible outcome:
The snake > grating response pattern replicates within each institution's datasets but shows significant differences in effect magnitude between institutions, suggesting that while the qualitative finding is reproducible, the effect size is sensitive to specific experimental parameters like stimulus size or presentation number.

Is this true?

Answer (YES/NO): NO